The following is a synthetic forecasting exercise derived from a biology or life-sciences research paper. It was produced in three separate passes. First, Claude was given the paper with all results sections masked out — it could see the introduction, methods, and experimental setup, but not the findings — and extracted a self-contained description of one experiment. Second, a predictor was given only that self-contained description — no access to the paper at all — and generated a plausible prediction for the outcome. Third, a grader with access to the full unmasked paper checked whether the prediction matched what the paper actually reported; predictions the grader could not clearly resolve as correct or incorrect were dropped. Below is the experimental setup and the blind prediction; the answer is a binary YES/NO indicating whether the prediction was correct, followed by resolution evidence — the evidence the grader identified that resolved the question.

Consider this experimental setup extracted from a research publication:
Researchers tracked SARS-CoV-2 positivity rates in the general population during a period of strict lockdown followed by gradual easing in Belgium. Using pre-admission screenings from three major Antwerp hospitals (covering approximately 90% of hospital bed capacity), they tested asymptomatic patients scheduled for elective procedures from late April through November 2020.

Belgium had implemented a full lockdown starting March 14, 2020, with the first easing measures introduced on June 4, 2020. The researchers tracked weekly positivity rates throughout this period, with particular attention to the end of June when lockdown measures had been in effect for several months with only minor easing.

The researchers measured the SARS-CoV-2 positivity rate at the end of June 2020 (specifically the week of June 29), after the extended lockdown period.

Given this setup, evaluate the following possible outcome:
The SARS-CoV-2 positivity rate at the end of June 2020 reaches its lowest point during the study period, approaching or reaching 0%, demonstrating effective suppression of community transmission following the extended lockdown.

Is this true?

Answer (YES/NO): YES